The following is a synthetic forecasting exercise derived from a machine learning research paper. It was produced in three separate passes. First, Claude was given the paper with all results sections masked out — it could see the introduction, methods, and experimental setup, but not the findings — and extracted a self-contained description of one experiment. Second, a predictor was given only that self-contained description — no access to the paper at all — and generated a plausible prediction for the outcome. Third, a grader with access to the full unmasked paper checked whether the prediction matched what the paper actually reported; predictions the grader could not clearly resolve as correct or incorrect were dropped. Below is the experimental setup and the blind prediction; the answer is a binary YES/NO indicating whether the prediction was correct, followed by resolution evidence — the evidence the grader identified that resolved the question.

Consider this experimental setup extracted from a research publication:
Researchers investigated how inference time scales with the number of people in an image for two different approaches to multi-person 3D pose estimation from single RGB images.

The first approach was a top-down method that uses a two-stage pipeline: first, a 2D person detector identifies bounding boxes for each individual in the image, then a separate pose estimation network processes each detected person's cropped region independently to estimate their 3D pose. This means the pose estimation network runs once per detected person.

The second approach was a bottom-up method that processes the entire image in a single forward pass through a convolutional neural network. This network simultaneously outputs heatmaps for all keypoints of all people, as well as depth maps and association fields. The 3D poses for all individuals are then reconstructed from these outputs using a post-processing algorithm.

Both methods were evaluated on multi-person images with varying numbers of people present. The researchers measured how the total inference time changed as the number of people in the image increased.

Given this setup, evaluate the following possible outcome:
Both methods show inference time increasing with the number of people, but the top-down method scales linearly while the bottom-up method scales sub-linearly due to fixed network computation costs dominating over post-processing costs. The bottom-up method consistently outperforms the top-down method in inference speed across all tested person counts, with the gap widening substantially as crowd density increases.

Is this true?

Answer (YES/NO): NO